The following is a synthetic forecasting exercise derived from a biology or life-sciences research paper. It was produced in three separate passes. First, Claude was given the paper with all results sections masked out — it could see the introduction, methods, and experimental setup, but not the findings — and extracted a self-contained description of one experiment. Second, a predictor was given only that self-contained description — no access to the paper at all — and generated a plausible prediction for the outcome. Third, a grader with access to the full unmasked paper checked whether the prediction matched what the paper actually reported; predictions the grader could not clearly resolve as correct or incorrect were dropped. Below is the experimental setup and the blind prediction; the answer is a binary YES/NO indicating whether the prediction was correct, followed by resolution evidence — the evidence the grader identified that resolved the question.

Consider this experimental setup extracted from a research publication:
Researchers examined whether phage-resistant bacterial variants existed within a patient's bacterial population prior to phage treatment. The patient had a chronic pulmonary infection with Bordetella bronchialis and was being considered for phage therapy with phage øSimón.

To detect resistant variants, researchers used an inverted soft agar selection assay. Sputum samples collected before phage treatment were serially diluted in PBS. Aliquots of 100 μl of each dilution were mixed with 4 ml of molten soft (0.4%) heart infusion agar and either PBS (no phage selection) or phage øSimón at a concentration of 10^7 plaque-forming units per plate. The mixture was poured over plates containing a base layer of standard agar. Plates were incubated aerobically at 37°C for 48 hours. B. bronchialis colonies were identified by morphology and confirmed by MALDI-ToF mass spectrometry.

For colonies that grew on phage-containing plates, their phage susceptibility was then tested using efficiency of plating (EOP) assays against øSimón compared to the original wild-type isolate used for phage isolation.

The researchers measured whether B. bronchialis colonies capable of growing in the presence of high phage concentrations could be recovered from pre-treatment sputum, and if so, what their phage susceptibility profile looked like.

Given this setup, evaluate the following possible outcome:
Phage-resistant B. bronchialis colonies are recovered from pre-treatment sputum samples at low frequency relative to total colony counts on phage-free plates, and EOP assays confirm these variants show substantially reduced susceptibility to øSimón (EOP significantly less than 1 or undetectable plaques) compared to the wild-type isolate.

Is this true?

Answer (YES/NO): NO